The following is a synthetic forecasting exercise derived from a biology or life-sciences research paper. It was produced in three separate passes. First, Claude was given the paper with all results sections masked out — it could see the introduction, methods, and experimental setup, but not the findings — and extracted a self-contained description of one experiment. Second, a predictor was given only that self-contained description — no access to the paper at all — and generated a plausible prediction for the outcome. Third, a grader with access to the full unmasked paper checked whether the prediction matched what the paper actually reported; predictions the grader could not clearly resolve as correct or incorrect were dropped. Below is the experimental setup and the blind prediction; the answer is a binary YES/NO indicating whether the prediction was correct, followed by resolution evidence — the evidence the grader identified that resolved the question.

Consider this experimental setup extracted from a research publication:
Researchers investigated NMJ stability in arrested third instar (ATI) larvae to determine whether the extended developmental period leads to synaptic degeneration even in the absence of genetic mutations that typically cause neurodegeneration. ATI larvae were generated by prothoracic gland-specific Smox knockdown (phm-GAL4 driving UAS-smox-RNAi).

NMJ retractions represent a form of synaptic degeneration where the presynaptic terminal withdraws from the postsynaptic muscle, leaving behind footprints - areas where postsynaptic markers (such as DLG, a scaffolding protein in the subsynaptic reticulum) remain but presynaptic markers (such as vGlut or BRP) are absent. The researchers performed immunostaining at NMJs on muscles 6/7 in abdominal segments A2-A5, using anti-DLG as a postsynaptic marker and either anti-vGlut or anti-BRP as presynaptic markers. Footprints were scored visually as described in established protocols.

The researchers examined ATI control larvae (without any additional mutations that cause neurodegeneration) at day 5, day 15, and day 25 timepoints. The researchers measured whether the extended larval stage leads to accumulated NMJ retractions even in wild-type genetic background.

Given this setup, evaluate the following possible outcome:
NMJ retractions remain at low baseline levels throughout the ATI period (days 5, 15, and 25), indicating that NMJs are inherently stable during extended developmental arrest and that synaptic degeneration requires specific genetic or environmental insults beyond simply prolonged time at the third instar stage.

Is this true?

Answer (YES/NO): YES